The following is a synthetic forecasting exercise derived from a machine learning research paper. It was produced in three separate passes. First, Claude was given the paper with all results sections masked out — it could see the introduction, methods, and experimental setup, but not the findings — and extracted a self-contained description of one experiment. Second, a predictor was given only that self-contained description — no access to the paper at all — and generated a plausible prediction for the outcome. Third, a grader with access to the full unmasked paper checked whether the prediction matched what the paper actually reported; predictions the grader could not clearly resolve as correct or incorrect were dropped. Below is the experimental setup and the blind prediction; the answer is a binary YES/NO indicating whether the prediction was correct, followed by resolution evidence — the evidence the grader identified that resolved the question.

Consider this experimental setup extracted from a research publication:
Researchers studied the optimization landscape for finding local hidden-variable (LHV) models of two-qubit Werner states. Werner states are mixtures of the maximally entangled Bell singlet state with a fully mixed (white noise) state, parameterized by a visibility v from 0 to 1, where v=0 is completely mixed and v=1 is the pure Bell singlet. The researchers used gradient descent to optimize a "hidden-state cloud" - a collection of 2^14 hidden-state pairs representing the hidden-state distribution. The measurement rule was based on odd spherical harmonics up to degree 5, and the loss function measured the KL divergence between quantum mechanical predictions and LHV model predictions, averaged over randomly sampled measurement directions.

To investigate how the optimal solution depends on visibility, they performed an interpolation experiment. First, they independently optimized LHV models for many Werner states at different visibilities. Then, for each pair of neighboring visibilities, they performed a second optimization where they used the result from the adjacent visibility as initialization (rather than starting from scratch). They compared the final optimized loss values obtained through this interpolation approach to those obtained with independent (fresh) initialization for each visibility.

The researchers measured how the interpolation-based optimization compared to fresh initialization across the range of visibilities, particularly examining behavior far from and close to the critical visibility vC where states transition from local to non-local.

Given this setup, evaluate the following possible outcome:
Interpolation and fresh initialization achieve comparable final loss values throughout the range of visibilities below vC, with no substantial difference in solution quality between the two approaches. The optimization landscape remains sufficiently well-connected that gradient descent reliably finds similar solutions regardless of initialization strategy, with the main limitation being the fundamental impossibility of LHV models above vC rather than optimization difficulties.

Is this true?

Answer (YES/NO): NO